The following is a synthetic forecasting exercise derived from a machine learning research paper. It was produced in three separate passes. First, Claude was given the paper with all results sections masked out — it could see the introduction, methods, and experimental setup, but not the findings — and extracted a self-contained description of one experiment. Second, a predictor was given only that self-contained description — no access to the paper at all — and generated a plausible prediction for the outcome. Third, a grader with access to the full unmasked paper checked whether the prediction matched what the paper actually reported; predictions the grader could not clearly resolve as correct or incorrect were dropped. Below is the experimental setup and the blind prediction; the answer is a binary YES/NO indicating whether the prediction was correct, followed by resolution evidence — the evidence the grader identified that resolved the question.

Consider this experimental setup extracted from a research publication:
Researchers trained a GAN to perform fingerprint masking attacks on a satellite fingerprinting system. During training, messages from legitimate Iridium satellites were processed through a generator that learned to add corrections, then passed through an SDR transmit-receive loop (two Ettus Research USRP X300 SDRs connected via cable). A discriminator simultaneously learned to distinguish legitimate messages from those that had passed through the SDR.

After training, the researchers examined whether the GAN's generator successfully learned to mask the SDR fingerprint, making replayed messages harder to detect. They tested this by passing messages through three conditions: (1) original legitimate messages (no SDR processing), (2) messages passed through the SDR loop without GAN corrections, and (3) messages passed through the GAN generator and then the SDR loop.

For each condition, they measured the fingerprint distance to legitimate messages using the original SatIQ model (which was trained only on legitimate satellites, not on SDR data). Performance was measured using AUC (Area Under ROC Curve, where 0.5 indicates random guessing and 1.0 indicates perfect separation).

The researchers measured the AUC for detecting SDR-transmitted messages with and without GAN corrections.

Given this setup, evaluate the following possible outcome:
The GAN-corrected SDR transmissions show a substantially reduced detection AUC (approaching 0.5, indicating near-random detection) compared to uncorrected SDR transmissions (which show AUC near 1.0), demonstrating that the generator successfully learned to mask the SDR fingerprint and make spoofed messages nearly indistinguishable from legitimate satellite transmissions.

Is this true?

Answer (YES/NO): NO